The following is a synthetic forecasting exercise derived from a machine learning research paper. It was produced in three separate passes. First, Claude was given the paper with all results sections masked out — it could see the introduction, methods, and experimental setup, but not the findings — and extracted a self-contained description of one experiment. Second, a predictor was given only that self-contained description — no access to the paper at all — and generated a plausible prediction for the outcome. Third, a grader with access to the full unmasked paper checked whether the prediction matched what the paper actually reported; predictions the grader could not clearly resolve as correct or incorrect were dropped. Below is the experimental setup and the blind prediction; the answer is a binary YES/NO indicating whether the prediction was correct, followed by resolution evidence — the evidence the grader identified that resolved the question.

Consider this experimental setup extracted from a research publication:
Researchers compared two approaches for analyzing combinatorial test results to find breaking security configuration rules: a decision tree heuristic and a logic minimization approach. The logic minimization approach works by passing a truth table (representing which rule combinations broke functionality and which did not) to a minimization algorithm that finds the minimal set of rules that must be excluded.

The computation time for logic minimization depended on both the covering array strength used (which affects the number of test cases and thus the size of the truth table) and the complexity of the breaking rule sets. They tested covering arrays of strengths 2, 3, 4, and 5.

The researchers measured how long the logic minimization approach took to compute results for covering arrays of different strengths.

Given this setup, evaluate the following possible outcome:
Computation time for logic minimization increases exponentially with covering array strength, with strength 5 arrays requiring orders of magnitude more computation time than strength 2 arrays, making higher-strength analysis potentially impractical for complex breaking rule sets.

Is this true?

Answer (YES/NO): YES